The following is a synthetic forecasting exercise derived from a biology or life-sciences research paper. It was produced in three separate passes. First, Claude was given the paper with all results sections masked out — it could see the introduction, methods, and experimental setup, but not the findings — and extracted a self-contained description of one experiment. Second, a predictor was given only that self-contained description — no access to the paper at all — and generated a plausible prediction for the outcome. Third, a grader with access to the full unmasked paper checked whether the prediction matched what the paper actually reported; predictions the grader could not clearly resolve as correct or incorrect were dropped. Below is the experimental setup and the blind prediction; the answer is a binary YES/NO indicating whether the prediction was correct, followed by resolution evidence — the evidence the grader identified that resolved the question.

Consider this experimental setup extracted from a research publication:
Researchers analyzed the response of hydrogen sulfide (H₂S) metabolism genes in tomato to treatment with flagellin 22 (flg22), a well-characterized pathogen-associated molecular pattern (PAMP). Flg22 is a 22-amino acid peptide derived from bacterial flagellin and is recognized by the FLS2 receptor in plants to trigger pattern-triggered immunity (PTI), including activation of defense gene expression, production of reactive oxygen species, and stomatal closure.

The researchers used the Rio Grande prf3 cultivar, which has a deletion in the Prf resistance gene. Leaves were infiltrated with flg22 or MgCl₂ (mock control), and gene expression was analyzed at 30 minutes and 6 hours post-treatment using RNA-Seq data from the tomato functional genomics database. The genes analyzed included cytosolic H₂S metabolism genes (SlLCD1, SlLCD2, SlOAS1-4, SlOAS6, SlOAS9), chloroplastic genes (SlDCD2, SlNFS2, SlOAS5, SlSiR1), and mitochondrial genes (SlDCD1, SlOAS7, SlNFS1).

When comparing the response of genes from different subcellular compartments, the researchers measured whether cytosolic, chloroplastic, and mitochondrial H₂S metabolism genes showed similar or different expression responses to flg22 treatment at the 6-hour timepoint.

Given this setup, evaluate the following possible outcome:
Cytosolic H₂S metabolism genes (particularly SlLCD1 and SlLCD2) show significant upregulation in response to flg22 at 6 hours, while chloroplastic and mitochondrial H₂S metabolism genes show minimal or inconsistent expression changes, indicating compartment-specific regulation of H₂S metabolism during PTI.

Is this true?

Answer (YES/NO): NO